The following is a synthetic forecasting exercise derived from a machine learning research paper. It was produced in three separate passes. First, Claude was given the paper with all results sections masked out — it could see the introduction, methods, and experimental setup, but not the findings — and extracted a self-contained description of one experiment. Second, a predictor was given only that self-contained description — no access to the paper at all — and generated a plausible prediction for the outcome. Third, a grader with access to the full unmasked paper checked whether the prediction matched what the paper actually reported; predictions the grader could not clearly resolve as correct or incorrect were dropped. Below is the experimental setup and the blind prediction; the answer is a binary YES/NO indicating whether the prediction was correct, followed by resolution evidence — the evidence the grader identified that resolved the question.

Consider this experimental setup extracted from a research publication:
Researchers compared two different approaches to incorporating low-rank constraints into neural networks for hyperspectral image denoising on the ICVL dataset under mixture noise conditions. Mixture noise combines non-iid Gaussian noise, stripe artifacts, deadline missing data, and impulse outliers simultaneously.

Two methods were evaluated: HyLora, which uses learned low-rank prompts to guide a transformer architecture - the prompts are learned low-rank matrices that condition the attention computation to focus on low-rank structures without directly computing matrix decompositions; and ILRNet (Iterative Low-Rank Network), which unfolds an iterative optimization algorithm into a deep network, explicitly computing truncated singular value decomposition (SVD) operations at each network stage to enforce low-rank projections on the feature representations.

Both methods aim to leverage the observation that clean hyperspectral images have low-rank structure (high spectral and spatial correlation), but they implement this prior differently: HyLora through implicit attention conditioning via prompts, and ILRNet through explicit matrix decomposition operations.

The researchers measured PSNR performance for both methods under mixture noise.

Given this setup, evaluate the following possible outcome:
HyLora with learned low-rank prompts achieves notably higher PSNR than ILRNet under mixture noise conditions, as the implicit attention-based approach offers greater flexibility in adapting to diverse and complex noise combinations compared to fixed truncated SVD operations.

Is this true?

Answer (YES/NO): NO